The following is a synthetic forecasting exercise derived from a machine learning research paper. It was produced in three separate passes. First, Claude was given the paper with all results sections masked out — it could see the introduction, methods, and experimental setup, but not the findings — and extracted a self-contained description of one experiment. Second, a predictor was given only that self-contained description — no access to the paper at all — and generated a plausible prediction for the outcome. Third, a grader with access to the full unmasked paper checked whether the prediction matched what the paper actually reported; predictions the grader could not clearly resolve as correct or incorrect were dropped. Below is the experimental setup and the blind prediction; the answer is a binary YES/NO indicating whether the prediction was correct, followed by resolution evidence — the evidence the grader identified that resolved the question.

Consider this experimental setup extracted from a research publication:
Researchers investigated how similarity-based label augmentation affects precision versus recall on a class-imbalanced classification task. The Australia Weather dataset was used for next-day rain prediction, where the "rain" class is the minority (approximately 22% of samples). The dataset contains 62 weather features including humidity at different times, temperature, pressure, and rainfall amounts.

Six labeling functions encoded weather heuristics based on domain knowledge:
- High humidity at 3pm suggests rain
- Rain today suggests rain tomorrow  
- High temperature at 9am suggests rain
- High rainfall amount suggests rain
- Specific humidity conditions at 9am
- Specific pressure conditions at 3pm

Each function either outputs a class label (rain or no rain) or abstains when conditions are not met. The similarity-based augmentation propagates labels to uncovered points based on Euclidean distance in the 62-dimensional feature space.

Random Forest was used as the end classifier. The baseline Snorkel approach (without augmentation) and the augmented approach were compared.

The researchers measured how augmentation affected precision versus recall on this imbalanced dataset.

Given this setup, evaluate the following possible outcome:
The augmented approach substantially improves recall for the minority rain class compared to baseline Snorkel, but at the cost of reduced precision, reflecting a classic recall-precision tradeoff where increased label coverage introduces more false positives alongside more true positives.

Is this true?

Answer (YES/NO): NO